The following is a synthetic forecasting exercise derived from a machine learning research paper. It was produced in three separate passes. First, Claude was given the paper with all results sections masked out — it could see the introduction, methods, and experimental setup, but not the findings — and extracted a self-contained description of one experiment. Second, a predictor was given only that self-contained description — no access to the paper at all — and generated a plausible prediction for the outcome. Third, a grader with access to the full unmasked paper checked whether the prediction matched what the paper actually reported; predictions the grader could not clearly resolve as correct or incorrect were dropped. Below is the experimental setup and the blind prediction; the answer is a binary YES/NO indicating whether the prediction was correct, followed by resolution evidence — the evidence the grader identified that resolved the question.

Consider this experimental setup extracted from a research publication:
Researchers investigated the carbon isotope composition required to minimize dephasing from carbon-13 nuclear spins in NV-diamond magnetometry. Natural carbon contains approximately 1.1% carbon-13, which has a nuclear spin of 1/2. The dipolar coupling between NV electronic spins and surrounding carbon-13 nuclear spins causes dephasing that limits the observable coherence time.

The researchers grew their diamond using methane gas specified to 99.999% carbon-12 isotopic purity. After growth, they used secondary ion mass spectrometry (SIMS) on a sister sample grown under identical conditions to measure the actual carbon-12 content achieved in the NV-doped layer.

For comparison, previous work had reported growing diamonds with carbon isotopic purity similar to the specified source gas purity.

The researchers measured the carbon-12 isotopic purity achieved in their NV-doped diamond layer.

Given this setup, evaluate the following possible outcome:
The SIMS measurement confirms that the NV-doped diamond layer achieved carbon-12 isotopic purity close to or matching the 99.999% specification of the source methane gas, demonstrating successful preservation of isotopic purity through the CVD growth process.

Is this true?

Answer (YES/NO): YES